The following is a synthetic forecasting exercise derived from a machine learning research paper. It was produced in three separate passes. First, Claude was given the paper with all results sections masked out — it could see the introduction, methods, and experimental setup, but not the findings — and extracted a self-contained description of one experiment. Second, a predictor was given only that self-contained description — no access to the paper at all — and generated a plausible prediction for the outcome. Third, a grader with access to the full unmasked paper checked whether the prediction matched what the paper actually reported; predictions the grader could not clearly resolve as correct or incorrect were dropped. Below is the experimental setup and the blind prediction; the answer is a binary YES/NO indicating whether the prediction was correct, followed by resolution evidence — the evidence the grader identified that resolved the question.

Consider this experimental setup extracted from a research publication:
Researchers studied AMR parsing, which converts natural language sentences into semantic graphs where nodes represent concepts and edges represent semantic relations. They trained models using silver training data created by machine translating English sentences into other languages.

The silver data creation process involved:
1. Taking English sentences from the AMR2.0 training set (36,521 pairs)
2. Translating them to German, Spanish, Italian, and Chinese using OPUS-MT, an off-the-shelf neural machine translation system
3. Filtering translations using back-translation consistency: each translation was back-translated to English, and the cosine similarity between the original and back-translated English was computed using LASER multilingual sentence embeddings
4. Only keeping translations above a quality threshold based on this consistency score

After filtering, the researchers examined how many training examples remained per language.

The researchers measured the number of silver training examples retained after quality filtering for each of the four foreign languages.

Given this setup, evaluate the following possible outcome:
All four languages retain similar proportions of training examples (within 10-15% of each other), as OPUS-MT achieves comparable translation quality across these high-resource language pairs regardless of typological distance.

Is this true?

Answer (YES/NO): NO